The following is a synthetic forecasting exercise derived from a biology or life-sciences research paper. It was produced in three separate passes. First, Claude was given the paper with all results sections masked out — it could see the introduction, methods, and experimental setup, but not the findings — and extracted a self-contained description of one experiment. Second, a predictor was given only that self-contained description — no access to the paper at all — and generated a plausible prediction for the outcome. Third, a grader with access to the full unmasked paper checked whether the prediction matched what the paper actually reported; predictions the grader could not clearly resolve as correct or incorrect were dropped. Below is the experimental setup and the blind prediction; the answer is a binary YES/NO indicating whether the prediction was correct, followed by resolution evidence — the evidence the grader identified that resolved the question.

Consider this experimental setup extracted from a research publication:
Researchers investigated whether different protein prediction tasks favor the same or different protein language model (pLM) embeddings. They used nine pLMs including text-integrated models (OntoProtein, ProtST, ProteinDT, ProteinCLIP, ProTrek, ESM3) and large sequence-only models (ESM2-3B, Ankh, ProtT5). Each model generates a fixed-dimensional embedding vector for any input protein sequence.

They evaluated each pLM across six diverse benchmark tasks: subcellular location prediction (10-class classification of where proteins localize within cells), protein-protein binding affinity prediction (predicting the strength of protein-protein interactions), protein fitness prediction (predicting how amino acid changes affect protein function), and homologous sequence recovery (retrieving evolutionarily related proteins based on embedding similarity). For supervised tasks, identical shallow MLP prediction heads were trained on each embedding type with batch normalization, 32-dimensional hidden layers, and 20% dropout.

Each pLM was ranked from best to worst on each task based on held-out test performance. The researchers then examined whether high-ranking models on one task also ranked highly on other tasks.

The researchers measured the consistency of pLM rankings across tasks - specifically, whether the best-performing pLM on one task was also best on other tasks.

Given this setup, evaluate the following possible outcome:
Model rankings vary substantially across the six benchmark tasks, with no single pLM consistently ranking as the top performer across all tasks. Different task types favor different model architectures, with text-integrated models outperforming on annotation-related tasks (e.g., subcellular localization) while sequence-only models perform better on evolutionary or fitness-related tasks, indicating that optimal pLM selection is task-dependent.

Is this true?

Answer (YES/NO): NO